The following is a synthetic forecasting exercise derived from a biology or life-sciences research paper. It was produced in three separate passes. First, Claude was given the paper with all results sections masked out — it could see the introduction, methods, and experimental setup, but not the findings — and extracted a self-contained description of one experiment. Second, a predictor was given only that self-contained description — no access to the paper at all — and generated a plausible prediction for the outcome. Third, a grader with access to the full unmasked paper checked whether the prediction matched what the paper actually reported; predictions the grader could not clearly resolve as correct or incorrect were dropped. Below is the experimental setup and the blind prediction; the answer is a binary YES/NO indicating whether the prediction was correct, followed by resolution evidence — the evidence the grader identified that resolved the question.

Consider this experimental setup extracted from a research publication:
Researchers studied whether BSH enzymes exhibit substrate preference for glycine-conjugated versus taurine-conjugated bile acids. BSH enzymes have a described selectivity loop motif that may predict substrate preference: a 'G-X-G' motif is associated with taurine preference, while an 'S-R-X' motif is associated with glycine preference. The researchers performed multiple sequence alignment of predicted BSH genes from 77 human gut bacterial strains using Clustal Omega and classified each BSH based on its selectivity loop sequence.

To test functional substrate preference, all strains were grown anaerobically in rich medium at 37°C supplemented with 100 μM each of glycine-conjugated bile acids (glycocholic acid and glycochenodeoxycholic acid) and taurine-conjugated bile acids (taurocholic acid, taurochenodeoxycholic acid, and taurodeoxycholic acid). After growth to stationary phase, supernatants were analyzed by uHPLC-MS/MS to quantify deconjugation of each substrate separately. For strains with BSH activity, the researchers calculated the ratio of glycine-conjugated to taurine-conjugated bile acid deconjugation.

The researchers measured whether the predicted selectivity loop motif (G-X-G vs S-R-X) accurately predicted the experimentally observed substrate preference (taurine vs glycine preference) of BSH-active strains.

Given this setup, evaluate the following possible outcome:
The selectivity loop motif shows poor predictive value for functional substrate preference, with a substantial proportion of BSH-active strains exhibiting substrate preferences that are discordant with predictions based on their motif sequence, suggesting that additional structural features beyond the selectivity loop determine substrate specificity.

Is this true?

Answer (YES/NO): NO